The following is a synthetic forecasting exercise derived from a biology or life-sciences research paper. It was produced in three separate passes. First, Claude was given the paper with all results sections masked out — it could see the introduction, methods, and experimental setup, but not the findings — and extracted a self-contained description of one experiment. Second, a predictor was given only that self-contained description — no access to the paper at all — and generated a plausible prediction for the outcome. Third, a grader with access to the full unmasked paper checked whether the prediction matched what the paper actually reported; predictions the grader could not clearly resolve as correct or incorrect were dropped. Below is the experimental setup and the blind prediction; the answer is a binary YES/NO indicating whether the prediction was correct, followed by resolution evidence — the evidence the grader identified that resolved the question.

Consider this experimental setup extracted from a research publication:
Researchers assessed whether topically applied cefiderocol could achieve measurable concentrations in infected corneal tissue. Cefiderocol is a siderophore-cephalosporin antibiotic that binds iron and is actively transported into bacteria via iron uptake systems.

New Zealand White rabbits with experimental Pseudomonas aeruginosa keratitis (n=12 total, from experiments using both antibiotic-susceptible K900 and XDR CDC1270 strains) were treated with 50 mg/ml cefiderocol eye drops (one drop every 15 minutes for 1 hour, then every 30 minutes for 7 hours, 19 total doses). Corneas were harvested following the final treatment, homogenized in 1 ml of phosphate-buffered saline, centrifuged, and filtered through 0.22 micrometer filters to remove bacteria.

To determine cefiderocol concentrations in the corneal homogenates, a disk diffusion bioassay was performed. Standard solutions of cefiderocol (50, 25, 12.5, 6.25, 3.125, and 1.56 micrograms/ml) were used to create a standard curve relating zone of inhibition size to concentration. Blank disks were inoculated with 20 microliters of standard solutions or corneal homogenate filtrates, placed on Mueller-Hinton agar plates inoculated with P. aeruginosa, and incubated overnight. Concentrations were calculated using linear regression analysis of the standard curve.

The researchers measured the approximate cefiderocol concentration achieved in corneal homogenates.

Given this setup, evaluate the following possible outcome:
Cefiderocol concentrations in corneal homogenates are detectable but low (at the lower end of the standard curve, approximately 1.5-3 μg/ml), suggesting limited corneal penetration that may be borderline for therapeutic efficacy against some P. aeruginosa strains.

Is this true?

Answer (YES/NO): NO